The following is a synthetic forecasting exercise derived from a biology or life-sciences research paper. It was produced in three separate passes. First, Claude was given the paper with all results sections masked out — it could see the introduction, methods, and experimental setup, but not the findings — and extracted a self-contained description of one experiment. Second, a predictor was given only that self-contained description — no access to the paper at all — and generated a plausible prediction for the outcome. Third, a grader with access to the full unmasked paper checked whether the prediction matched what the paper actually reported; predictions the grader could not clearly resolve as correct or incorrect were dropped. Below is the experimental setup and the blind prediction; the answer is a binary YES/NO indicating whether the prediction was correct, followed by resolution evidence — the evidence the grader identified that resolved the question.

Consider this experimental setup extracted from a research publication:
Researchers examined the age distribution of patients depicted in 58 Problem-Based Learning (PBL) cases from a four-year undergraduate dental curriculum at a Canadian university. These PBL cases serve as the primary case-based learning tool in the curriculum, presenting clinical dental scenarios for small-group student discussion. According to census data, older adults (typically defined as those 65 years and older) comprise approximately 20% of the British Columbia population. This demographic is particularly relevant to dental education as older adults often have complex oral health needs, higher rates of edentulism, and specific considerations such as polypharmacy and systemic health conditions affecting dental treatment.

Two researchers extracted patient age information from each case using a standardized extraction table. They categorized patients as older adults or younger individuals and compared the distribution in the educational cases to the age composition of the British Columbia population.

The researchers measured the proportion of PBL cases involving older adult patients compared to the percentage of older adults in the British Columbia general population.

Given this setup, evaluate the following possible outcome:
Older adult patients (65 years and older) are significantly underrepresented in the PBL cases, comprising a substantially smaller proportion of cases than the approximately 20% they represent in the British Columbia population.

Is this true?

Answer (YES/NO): YES